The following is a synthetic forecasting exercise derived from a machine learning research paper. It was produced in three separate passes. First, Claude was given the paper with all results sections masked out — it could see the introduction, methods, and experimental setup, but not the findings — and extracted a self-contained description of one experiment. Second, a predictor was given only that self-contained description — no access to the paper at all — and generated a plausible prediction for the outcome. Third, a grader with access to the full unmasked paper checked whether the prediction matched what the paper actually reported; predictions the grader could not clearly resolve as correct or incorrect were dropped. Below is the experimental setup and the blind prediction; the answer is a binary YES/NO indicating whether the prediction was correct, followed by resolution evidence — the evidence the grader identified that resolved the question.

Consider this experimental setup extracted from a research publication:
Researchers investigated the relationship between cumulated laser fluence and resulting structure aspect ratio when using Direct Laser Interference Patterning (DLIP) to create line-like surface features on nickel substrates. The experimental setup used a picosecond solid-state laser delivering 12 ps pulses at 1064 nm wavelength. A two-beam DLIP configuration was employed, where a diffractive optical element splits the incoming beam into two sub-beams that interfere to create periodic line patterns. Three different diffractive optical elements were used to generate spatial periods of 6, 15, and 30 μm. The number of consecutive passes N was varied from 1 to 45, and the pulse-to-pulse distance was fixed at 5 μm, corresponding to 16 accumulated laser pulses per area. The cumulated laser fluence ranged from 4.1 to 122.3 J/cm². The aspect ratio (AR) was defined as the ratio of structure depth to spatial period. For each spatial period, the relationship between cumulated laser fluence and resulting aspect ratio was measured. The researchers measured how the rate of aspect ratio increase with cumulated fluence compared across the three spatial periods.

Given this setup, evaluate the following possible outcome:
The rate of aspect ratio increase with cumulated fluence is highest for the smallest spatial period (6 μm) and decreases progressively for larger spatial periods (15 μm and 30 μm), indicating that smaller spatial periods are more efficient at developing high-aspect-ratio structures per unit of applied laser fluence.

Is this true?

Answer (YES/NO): YES